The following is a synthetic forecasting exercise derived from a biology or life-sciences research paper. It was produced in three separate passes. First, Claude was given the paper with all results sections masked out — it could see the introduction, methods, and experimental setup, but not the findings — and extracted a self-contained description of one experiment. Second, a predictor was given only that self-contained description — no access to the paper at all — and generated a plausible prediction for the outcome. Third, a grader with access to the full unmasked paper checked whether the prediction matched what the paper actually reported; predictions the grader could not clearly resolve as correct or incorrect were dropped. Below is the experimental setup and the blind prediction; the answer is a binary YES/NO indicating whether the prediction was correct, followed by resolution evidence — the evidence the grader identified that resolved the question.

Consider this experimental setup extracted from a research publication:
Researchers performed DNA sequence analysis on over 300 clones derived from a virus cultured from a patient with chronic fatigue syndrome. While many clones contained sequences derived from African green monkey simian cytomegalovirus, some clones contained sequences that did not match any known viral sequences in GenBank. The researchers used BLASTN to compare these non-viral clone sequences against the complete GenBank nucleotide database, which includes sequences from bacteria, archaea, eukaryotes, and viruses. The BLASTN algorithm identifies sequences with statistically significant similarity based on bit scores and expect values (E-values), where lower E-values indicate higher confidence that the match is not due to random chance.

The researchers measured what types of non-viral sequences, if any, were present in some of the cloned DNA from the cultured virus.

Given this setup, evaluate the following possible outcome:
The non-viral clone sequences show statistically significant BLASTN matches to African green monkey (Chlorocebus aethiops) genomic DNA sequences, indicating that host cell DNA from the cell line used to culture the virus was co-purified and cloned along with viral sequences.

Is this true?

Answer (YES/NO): NO